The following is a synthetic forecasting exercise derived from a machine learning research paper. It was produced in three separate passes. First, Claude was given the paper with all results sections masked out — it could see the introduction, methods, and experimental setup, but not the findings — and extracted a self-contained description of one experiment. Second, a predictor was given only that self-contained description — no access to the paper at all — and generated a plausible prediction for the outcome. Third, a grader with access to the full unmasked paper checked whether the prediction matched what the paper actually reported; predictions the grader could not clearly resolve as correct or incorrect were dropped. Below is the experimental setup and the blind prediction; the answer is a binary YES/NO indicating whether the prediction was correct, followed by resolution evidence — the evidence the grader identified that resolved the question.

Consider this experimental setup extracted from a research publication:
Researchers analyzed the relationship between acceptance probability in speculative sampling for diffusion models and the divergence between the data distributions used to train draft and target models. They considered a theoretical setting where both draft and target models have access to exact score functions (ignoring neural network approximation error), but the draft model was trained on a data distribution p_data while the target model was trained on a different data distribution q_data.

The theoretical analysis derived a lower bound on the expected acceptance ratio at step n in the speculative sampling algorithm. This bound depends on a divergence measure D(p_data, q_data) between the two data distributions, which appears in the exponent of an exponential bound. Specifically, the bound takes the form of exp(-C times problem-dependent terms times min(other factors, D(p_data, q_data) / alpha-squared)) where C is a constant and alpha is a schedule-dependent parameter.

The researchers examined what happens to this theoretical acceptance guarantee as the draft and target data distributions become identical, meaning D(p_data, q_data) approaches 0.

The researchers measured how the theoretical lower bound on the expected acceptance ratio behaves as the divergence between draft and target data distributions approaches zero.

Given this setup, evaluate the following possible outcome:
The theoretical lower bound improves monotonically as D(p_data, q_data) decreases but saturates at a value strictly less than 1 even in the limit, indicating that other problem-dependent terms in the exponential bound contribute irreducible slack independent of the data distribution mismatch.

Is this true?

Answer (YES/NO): NO